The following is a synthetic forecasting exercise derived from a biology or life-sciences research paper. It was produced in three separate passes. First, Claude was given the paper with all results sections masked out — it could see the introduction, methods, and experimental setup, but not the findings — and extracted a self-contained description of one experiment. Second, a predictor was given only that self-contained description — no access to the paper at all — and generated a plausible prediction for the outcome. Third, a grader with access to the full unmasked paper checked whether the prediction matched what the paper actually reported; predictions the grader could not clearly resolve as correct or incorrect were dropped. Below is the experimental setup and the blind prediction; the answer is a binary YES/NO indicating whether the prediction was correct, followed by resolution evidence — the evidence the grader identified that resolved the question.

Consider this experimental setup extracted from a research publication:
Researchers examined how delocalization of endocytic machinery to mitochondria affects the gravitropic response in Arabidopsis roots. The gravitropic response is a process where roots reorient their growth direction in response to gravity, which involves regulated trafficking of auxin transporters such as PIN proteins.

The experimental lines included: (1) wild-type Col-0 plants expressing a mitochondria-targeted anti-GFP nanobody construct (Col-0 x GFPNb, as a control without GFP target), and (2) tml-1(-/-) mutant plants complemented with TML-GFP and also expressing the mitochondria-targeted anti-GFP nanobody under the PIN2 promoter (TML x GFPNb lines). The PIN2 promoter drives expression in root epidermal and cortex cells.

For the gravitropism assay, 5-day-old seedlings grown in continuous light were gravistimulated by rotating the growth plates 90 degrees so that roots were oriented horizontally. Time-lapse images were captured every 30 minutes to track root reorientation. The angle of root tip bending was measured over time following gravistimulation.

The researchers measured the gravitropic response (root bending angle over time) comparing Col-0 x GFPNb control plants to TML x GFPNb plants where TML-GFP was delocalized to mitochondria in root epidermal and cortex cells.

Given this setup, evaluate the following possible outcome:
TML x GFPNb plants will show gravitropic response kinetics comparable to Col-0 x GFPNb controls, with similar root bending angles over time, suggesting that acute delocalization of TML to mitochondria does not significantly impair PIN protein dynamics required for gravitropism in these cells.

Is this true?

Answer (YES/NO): NO